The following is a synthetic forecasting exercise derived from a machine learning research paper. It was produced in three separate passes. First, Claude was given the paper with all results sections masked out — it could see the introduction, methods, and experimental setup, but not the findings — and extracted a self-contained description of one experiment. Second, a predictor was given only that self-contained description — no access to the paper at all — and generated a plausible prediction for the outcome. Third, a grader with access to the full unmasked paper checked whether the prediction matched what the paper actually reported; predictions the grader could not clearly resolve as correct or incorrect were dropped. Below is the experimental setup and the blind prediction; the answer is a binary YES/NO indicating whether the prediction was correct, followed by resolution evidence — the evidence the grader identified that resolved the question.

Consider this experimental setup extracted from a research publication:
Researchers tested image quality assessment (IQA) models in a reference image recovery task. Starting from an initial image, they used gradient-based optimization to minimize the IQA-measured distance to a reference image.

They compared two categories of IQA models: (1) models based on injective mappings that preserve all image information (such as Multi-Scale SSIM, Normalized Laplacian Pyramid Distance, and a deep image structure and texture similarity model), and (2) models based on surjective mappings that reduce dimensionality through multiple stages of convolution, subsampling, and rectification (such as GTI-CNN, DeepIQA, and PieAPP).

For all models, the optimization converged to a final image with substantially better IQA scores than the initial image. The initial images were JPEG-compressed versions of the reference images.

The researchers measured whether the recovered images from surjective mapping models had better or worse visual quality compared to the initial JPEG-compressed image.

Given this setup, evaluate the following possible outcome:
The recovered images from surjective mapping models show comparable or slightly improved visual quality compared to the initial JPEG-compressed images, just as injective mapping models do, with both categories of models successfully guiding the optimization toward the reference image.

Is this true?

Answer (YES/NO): NO